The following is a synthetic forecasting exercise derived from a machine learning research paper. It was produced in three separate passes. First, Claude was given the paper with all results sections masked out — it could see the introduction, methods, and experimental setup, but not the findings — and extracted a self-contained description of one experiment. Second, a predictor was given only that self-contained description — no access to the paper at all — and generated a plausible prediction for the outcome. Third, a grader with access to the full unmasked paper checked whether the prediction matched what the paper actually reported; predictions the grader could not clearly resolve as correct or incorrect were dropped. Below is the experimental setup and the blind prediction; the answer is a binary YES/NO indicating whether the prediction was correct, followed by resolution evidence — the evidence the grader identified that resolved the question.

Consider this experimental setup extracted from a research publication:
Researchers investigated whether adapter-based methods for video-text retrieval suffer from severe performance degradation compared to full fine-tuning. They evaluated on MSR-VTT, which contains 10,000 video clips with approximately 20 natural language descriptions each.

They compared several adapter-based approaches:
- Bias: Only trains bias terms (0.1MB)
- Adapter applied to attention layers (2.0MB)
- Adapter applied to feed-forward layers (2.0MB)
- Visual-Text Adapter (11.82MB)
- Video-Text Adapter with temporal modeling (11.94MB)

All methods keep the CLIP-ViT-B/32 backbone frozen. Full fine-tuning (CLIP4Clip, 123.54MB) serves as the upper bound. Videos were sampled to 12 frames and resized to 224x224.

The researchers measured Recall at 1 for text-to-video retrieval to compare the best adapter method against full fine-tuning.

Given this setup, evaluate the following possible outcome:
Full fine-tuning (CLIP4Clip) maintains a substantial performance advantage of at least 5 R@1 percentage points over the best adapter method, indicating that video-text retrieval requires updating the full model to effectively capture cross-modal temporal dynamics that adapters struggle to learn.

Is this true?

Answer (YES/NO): NO